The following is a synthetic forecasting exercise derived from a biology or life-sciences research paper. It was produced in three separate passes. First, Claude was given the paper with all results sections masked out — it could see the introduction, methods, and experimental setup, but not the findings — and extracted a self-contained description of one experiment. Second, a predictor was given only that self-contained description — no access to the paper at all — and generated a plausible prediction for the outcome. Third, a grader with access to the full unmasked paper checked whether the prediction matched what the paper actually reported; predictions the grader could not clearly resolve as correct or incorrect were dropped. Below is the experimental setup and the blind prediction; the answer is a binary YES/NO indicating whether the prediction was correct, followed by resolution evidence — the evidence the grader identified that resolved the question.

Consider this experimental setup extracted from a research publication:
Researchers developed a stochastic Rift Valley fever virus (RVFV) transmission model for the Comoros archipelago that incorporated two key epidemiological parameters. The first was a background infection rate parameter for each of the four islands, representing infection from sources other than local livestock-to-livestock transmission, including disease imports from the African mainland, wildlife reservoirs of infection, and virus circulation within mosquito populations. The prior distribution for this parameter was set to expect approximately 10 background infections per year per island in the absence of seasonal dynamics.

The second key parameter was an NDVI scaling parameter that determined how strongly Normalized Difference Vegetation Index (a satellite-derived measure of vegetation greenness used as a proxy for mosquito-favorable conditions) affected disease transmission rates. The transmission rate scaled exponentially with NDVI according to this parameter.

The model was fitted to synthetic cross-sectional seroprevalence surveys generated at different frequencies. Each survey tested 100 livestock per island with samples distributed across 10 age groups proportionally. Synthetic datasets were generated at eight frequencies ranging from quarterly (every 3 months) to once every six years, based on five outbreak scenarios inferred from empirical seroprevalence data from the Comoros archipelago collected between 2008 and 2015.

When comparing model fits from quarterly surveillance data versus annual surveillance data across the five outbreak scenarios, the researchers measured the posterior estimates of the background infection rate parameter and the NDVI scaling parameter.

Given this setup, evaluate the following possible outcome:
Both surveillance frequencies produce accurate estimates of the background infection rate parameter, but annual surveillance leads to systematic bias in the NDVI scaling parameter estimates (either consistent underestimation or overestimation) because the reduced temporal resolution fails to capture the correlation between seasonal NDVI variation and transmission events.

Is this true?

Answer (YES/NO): NO